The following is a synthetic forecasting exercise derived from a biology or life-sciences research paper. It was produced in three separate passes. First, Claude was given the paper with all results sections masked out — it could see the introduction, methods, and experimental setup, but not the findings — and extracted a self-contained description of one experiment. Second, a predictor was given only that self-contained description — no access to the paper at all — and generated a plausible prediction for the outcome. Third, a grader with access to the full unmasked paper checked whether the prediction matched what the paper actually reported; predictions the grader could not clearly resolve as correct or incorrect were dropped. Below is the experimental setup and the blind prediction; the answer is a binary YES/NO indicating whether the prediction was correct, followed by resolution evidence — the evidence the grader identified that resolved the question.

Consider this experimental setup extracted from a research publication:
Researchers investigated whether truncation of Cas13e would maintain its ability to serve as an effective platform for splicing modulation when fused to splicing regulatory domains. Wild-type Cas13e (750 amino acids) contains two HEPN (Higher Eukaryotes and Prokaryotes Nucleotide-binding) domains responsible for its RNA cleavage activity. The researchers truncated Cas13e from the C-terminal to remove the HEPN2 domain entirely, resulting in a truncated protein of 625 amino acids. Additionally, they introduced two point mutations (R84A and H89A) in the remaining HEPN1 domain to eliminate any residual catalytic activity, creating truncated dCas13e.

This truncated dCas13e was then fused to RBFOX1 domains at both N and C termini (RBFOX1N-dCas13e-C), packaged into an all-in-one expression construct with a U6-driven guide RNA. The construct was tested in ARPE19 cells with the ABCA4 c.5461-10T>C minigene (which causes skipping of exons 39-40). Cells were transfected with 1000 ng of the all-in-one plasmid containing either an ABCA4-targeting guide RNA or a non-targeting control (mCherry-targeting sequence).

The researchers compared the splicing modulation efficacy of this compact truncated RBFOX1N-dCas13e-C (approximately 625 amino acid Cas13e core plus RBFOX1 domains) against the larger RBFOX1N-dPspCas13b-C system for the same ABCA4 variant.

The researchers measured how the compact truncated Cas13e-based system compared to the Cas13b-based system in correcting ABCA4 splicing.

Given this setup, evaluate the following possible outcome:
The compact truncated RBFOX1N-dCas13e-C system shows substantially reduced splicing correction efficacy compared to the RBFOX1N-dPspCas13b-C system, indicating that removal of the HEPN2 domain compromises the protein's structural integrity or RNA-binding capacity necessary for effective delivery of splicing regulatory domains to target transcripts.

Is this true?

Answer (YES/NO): NO